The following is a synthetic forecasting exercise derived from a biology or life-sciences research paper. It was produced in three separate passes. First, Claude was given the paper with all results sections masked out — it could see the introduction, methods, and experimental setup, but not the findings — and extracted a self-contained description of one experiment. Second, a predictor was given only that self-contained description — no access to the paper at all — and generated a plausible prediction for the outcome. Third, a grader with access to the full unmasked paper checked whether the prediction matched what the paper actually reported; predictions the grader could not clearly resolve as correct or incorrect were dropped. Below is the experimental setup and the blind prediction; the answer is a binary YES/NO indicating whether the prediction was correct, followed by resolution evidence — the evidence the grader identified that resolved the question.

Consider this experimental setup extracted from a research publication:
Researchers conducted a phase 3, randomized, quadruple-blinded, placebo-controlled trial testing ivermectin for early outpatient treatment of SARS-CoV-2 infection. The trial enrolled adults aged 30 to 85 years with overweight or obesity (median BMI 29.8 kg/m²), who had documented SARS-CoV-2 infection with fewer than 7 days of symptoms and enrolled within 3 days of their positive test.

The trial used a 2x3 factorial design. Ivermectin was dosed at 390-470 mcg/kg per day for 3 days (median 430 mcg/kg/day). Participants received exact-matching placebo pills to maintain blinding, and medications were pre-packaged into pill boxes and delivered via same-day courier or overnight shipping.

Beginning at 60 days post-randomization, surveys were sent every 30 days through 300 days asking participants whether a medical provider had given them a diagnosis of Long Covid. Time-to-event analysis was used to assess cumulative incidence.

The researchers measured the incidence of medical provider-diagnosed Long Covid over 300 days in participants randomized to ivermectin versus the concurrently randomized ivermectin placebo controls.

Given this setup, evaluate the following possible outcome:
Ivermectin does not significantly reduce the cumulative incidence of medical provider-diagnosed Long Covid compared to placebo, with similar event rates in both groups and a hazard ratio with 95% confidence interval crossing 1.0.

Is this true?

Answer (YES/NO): YES